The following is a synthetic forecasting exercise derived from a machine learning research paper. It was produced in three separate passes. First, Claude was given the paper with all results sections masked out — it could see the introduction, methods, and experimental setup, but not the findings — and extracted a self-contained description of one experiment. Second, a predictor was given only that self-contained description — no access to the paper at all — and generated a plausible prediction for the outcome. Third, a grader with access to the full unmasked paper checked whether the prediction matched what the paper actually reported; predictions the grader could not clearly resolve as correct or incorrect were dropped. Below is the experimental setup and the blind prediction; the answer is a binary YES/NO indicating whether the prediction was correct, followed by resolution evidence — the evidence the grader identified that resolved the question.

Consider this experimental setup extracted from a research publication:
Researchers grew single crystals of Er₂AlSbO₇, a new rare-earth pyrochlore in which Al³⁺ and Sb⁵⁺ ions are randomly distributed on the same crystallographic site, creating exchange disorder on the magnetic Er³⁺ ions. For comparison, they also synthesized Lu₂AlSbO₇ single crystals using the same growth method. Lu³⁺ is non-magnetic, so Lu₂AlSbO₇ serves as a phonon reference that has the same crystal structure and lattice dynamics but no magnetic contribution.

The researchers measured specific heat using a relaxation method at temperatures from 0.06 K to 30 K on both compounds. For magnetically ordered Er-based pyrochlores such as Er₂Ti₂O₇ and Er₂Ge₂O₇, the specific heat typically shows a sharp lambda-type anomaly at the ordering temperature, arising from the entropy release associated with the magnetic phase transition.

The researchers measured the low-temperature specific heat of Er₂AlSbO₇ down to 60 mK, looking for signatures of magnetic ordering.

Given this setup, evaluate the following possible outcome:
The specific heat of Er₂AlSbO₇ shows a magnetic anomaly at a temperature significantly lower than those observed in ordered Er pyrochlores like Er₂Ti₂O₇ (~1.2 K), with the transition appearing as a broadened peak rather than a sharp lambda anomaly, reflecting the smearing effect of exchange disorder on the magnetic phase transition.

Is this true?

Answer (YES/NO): NO